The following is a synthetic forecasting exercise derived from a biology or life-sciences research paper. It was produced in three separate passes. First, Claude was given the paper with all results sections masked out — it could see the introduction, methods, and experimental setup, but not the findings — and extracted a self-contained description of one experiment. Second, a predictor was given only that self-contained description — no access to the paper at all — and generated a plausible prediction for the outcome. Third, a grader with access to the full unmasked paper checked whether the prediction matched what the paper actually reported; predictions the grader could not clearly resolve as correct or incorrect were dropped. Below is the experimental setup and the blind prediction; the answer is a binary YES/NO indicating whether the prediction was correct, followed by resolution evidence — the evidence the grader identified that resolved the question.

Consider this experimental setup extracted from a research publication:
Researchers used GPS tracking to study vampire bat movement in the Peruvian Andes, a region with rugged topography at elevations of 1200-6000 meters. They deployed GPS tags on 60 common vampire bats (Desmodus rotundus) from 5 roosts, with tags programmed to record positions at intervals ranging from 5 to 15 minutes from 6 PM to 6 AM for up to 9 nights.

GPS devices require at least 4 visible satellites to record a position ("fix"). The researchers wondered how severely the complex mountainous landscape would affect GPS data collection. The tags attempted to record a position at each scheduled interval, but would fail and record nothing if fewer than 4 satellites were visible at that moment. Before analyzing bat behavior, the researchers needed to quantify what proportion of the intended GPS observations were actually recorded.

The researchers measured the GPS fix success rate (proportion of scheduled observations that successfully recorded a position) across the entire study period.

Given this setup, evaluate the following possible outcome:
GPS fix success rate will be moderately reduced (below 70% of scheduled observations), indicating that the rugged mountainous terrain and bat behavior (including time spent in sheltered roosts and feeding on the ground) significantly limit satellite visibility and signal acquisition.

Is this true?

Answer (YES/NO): NO